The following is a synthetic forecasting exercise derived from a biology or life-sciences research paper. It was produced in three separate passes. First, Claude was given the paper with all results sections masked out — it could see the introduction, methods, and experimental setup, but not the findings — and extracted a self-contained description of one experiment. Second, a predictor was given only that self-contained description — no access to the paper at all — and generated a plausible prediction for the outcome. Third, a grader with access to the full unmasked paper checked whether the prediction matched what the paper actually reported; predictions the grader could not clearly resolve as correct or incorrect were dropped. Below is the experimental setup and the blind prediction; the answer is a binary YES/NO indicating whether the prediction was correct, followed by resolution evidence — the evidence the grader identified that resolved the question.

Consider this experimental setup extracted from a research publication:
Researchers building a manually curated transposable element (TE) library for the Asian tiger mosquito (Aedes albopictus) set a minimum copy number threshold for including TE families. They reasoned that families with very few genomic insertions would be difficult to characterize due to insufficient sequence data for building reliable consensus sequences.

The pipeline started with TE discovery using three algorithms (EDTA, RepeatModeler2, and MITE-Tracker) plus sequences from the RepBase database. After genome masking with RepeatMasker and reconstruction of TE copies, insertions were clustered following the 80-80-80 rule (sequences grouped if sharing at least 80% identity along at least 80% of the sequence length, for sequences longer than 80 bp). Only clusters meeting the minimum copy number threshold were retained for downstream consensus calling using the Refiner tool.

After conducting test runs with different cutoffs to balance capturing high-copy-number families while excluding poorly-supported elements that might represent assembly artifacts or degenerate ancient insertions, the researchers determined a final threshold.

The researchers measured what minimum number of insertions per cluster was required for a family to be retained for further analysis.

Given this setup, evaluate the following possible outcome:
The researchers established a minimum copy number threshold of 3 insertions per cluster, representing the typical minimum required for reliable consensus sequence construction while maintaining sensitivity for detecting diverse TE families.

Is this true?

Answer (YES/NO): NO